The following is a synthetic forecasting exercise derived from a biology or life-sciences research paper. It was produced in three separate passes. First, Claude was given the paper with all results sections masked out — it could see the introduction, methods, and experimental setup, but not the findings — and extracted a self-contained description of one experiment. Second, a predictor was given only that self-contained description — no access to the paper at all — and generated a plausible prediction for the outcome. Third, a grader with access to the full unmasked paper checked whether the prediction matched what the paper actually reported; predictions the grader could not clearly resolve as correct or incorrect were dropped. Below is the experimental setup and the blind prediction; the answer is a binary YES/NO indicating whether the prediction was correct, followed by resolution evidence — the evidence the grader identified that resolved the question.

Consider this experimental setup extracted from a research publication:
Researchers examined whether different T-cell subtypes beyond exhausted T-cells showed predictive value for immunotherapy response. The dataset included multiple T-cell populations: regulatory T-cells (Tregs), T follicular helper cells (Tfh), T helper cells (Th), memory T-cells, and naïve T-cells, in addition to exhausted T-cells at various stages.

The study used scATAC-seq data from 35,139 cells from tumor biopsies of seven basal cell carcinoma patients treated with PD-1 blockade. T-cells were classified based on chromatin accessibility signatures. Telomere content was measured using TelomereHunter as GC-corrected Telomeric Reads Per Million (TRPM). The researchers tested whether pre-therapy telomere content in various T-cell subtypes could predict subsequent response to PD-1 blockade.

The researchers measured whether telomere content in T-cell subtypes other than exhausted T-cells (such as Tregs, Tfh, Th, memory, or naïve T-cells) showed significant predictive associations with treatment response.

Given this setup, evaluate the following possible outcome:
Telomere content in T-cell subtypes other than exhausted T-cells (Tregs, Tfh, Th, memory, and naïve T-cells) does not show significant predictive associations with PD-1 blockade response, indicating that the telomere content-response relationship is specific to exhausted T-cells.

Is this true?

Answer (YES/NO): NO